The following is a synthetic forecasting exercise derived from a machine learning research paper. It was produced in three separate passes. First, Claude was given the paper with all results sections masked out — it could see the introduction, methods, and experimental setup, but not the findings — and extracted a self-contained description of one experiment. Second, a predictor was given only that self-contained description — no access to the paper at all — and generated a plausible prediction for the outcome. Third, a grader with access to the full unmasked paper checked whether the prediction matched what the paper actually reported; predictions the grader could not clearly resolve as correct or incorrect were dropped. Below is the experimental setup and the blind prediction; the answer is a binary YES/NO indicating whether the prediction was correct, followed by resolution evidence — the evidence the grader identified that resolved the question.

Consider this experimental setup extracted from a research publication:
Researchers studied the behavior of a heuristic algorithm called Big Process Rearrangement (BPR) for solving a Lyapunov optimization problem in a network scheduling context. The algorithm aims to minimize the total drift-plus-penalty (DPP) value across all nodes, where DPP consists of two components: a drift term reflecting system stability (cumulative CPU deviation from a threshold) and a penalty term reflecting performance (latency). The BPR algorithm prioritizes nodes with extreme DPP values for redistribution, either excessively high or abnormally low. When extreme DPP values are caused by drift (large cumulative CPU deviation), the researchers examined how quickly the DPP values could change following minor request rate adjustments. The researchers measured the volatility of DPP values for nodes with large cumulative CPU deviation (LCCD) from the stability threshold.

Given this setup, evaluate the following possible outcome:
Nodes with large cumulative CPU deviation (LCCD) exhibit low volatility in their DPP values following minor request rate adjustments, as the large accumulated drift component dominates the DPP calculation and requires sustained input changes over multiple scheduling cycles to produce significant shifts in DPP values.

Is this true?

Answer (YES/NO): NO